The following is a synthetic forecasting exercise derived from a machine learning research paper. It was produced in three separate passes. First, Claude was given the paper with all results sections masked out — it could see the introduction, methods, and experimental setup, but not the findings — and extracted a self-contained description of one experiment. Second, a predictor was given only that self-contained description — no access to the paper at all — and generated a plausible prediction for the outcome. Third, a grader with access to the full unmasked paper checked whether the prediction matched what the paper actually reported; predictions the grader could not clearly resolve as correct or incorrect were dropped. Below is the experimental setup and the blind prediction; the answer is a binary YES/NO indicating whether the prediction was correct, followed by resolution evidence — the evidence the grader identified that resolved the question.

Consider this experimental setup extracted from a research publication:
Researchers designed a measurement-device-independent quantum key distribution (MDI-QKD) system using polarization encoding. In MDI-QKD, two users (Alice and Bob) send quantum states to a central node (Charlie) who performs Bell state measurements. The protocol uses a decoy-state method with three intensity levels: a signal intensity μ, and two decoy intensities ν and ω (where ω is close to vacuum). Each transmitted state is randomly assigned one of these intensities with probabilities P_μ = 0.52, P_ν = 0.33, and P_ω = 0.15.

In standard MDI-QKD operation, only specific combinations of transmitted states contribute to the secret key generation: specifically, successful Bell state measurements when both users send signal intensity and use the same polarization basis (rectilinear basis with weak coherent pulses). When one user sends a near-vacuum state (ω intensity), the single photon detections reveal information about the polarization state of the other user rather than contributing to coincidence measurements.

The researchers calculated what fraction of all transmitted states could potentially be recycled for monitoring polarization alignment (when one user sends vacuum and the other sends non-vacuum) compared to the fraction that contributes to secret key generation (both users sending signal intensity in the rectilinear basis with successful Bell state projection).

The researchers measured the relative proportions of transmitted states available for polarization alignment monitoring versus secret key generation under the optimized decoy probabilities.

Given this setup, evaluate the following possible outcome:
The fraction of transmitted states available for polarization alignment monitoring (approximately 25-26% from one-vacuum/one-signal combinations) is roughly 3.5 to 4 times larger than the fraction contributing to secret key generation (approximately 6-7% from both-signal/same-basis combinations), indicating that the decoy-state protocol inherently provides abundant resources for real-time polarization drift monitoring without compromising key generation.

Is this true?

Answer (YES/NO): NO